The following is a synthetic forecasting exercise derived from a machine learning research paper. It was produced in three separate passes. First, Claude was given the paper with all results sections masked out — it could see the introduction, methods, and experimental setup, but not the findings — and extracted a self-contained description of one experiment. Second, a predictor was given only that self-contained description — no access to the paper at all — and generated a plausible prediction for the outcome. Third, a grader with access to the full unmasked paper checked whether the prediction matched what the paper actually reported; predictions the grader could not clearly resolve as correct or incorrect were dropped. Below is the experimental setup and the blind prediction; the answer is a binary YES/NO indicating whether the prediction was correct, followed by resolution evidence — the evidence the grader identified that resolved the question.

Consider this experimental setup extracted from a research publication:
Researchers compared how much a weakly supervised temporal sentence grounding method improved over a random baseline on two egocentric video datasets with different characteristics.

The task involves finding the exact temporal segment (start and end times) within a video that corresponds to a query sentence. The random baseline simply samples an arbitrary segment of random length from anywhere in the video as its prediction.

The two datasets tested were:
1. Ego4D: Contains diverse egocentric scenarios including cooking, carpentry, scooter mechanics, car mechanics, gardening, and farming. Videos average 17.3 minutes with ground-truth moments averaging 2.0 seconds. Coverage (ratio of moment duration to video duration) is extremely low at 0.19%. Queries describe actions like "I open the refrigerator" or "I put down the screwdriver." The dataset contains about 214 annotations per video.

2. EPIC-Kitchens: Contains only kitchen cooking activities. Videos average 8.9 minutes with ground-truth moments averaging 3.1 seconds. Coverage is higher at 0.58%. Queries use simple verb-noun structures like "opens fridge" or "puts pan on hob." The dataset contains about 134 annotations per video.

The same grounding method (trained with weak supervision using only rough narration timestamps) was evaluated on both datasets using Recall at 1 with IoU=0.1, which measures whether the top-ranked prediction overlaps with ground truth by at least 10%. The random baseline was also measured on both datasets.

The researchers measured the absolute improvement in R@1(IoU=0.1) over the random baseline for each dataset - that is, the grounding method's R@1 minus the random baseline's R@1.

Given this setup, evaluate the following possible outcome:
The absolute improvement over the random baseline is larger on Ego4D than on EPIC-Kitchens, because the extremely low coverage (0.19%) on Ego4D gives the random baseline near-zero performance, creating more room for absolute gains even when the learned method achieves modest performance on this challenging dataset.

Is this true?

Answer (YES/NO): NO